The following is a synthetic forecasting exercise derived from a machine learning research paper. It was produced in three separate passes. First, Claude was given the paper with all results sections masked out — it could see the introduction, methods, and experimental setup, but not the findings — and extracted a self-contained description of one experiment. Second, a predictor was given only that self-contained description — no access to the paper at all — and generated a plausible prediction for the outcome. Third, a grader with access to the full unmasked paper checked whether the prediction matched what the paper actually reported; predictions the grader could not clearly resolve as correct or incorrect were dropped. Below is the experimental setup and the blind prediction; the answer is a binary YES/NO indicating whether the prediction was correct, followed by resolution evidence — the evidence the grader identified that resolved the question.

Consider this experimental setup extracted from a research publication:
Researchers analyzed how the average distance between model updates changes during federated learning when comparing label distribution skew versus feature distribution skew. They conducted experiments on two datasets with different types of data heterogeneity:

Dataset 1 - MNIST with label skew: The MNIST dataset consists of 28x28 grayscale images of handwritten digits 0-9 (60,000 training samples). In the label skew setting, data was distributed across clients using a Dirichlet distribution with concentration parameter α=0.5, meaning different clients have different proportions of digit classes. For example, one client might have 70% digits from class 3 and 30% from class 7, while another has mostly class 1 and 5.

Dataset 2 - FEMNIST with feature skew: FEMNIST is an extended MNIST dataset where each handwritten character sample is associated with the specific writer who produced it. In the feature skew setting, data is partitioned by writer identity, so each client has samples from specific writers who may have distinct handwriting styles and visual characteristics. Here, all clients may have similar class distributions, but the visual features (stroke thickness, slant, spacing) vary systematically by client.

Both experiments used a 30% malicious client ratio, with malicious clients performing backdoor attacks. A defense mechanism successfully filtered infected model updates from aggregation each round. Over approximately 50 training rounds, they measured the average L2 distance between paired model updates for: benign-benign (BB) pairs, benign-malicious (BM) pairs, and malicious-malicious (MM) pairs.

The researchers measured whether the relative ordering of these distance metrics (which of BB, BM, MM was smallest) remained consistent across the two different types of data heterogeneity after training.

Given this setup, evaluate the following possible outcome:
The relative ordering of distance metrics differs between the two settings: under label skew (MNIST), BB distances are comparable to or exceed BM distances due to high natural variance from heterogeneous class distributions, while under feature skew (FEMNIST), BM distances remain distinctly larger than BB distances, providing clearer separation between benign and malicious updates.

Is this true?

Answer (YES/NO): NO